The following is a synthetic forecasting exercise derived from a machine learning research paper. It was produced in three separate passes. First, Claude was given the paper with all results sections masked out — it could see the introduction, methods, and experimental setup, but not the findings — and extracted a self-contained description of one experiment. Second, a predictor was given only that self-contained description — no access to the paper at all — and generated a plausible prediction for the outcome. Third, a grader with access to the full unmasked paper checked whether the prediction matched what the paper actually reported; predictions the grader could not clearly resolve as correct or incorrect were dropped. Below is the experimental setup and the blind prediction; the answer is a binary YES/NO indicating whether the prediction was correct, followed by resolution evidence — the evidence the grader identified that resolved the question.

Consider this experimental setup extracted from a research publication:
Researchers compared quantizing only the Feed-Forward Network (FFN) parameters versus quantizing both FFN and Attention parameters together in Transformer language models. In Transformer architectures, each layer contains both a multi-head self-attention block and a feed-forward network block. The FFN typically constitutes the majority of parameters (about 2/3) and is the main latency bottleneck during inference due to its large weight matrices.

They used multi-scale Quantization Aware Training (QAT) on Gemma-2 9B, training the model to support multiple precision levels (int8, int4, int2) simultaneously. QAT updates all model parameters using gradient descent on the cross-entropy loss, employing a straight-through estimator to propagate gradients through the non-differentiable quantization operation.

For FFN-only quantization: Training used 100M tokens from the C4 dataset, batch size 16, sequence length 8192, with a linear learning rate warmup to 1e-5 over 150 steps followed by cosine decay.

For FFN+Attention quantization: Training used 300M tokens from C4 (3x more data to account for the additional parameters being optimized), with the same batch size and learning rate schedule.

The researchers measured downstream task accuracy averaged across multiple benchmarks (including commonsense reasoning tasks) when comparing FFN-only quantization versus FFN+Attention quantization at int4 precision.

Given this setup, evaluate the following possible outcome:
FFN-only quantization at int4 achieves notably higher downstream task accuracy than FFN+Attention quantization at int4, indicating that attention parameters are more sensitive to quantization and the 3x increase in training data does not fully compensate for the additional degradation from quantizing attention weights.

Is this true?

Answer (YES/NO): NO